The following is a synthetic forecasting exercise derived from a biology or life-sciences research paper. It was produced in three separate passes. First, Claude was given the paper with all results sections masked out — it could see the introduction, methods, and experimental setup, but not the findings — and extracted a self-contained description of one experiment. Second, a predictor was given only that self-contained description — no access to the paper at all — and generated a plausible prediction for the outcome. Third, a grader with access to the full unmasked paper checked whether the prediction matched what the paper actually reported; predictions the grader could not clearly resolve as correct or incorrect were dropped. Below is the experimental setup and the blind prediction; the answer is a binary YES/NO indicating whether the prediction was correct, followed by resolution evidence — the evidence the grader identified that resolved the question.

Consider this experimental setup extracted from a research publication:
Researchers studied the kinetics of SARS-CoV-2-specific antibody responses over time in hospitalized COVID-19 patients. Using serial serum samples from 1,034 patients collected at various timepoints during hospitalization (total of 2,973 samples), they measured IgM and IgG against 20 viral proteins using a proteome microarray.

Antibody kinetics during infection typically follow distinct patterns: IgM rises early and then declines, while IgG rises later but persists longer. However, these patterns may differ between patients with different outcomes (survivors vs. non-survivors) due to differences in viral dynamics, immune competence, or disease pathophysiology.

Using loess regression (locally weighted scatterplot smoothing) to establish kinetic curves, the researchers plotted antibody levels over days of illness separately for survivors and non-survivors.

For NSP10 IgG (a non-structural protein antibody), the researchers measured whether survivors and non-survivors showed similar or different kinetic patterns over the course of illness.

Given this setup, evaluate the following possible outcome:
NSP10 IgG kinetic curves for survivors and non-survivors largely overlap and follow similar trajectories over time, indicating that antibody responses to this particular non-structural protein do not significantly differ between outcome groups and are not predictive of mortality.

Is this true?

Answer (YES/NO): NO